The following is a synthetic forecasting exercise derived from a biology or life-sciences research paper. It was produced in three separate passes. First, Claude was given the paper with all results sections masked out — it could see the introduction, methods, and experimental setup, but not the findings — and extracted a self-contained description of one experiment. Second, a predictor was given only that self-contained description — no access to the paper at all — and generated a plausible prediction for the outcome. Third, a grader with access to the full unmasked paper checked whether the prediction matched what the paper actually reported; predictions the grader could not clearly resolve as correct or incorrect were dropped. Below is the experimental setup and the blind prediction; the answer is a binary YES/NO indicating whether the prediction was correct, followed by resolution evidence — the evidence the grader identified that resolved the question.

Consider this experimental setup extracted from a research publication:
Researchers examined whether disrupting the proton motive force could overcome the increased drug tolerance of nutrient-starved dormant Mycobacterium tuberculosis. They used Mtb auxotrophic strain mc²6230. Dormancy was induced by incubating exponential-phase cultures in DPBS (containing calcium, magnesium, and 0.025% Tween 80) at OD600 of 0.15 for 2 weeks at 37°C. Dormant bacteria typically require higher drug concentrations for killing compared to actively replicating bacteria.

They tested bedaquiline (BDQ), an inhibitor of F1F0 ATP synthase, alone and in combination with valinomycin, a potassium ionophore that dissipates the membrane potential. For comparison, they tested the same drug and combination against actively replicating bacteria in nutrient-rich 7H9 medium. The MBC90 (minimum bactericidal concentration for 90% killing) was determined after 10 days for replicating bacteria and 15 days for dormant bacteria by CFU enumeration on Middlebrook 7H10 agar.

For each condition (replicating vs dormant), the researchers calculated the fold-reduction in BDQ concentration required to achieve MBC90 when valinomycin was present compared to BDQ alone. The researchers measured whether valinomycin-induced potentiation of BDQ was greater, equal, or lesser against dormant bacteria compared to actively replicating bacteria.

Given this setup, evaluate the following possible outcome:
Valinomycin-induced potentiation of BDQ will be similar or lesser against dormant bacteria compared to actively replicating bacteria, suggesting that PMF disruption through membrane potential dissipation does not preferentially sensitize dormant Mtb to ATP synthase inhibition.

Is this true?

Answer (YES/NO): YES